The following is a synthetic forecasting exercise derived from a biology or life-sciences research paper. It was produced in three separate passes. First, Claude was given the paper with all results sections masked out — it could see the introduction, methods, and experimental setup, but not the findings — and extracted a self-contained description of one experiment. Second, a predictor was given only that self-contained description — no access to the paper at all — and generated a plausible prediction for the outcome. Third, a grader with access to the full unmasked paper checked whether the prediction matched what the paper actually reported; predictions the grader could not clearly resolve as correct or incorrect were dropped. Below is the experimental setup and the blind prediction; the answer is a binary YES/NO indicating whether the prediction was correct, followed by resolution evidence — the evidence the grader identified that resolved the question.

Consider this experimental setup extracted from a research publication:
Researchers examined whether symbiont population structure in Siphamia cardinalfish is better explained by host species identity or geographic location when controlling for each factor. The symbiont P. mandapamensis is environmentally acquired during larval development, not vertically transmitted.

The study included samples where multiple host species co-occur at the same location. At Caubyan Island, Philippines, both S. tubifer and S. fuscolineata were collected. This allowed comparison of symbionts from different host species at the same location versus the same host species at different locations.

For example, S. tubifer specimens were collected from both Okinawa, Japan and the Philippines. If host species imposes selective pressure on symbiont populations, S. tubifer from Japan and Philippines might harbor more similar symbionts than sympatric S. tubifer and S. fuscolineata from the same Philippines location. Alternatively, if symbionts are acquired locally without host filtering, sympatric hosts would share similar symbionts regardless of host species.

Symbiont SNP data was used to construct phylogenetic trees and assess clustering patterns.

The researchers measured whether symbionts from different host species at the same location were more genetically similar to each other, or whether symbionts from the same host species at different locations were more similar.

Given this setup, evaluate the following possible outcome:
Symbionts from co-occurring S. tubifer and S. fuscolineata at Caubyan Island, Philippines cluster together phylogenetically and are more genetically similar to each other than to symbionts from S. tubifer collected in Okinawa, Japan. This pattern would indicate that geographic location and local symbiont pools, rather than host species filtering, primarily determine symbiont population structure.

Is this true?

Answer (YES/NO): YES